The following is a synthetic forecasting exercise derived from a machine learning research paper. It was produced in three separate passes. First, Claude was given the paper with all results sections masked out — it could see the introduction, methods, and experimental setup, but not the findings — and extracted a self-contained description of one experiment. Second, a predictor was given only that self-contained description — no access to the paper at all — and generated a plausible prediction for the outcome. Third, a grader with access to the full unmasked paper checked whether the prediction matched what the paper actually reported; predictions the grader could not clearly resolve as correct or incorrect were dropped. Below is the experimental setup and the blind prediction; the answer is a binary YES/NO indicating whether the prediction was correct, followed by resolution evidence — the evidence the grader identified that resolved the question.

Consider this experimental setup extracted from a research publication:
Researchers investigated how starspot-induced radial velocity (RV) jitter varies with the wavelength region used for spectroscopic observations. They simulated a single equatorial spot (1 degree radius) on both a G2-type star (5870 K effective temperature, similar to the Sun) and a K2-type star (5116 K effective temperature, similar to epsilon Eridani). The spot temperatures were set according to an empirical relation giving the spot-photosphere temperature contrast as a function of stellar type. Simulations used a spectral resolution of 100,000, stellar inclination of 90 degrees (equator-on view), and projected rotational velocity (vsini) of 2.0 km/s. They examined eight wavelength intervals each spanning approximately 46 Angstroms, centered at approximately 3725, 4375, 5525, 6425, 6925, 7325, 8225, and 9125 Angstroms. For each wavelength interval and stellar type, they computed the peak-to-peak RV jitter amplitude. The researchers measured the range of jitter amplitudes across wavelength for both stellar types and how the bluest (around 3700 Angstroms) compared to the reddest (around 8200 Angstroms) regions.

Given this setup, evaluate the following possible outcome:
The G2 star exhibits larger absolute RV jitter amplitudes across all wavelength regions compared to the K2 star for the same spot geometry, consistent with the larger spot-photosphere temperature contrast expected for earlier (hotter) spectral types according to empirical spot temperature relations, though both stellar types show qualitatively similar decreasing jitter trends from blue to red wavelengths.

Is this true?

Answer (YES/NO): YES